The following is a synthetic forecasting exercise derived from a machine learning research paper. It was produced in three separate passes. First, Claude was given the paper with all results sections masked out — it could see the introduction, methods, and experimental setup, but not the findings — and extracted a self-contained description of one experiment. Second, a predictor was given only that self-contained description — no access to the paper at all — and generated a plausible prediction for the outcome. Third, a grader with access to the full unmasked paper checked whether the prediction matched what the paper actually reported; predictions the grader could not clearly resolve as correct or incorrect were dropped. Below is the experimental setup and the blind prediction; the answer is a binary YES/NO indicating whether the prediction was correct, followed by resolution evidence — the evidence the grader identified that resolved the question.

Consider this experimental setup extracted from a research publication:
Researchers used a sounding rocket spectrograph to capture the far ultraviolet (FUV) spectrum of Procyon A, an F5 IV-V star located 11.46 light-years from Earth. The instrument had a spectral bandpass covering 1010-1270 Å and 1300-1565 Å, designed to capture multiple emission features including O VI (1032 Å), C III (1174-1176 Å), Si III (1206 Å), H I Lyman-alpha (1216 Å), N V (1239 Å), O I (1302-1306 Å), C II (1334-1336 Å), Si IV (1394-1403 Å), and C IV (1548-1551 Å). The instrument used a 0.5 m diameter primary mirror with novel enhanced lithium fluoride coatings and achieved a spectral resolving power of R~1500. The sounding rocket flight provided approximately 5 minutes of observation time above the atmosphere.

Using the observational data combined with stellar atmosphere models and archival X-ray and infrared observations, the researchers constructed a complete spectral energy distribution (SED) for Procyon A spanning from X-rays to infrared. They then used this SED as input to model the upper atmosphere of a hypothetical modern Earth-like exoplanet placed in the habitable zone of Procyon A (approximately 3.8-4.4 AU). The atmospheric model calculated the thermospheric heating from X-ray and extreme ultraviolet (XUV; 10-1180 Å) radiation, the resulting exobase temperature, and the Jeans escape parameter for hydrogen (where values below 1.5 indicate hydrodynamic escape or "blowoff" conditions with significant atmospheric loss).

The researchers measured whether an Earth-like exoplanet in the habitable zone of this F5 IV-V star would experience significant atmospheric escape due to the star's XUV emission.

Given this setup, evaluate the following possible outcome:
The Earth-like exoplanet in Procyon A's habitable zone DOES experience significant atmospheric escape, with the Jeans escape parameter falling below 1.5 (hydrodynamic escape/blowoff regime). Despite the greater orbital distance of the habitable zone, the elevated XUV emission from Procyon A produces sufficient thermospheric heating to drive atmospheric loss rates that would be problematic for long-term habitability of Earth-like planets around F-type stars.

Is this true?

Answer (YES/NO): NO